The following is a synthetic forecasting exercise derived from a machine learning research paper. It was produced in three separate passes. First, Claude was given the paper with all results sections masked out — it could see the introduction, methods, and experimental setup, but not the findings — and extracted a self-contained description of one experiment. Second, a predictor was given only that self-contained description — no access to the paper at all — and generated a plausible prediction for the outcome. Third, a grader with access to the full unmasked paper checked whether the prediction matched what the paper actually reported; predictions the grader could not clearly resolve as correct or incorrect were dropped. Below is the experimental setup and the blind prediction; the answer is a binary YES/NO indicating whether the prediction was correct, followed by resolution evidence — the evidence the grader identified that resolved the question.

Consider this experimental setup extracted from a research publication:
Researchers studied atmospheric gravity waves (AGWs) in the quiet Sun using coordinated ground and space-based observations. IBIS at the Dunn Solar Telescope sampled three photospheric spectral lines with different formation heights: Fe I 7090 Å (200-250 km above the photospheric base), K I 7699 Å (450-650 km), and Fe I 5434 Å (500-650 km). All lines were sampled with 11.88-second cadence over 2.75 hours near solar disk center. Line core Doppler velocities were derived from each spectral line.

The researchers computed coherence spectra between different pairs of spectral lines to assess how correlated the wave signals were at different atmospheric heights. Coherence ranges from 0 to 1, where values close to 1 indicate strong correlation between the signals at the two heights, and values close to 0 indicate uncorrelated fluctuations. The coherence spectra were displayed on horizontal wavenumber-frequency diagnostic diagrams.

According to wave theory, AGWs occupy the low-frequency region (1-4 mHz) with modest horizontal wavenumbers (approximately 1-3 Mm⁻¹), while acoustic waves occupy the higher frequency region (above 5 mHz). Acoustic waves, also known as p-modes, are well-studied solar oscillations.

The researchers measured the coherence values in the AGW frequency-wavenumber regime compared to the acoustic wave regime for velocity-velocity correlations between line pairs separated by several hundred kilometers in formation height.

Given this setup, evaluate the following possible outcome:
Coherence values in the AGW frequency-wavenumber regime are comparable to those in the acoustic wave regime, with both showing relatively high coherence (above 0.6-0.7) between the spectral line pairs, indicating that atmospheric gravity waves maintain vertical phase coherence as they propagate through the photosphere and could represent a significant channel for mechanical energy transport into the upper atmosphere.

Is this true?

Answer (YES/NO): NO